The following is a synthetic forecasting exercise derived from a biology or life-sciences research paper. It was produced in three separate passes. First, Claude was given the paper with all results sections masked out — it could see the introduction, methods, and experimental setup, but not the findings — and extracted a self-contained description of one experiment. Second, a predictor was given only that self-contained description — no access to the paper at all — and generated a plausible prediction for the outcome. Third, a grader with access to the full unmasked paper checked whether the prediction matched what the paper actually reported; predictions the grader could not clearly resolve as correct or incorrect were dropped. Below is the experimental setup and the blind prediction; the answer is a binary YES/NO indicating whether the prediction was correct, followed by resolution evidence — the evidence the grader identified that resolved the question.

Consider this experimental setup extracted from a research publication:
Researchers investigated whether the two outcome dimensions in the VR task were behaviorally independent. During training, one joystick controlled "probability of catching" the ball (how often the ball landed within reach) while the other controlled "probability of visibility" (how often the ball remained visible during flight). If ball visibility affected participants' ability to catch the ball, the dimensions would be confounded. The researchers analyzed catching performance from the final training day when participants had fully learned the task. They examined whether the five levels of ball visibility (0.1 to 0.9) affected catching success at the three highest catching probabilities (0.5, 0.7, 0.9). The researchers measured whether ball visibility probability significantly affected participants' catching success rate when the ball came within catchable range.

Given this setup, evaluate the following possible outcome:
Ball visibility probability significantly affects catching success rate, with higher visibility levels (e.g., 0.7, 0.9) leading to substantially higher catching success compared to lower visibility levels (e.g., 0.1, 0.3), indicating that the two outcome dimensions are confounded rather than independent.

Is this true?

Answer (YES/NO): NO